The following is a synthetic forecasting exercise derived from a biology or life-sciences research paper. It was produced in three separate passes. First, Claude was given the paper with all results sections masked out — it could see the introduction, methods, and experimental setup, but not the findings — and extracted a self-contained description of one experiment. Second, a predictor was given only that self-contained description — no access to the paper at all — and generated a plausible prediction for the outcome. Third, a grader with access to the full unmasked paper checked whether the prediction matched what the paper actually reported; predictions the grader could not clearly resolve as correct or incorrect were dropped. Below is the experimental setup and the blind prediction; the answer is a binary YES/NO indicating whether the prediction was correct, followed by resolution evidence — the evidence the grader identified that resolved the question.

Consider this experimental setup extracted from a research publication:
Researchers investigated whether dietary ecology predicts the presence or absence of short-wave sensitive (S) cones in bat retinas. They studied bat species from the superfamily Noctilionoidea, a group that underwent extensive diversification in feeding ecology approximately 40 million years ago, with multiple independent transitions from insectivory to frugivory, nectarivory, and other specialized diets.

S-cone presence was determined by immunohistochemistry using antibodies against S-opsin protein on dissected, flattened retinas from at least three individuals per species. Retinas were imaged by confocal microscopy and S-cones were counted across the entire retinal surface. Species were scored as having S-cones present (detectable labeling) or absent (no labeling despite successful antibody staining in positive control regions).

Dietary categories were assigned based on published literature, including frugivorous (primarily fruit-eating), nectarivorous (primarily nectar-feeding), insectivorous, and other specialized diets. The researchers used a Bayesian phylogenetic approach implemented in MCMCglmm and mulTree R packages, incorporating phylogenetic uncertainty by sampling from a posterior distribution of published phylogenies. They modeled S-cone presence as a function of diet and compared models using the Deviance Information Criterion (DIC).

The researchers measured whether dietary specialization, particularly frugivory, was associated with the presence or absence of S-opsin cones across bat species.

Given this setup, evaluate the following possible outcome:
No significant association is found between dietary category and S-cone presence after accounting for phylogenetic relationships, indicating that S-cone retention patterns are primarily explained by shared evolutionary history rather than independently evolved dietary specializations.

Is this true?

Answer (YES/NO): NO